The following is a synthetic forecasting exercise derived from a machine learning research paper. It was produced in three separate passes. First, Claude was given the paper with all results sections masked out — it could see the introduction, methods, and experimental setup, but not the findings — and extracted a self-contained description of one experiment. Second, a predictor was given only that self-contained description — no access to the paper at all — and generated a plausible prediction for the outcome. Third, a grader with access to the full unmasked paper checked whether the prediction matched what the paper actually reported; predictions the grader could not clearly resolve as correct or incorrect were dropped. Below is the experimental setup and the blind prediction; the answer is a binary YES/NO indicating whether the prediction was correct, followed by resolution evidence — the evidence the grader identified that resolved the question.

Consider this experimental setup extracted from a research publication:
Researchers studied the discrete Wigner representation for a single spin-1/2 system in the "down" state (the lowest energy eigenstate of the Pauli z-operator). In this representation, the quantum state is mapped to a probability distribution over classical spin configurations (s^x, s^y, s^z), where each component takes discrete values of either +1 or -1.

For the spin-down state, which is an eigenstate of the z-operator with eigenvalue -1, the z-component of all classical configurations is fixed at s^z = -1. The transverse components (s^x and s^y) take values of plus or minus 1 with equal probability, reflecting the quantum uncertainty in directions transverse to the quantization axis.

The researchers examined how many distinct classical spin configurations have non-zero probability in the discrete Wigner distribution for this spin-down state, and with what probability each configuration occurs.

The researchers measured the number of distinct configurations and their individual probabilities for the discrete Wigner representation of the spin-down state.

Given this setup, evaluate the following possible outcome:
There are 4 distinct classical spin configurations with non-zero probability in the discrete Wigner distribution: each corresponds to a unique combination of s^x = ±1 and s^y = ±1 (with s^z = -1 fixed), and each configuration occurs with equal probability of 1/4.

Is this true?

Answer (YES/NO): YES